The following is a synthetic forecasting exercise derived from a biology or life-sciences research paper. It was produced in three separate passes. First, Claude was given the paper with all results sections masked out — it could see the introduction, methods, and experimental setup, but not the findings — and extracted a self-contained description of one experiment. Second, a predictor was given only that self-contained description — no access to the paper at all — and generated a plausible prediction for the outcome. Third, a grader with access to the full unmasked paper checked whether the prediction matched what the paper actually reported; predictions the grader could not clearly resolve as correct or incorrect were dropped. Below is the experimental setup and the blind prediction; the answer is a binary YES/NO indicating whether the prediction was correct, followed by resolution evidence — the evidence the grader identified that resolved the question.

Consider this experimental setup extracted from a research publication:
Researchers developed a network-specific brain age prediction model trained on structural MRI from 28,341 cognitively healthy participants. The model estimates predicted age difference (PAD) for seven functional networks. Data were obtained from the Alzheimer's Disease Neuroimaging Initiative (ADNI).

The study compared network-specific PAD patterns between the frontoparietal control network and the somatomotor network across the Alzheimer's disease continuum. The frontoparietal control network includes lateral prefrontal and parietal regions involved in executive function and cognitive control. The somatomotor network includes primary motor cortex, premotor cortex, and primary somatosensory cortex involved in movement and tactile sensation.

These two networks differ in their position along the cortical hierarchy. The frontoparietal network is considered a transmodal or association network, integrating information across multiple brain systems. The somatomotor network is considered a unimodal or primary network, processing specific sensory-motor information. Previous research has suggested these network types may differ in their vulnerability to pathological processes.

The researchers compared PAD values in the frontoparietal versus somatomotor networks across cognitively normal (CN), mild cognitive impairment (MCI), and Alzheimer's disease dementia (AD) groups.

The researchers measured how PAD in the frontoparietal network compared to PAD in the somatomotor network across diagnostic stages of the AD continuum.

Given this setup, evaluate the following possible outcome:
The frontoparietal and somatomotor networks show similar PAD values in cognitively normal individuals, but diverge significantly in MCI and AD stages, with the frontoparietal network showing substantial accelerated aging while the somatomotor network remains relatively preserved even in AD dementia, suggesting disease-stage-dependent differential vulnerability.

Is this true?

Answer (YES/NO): NO